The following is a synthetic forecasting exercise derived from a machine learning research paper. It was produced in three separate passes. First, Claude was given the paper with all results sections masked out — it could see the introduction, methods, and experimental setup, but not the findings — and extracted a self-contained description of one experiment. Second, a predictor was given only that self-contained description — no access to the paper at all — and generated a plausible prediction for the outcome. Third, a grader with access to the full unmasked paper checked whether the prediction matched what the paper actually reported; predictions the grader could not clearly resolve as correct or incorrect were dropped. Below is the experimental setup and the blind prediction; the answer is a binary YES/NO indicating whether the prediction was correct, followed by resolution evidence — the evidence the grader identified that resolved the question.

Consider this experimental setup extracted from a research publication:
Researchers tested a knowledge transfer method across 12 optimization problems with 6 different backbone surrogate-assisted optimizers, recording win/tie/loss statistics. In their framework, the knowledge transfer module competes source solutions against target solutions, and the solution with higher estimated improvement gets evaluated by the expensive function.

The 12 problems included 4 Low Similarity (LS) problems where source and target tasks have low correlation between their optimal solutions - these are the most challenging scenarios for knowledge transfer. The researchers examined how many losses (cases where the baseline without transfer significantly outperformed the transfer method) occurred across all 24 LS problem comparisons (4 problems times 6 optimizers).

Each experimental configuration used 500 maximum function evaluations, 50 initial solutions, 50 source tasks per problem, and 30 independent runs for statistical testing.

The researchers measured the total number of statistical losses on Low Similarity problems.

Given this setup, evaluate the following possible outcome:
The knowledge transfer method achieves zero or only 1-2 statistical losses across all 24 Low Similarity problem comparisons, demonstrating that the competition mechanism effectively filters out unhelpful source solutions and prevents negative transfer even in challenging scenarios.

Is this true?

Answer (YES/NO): YES